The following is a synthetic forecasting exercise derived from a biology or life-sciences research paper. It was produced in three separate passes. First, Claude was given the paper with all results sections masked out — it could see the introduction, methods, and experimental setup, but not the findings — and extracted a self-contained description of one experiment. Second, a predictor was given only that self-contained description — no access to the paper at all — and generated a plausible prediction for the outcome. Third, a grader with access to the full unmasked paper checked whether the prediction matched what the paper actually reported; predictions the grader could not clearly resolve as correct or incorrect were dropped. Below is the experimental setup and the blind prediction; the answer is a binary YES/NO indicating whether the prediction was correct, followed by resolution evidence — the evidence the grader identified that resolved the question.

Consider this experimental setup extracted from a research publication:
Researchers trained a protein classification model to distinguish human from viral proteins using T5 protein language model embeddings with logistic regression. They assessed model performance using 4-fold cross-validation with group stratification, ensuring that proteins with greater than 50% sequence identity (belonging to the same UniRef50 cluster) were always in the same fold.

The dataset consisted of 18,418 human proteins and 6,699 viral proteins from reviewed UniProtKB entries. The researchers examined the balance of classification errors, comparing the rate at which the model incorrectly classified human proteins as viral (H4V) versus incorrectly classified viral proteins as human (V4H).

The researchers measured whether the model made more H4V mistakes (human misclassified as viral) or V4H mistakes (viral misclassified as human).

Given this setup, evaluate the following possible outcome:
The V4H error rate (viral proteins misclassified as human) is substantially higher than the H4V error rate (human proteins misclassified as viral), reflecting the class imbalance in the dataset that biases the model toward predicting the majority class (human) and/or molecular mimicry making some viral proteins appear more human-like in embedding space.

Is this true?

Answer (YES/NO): YES